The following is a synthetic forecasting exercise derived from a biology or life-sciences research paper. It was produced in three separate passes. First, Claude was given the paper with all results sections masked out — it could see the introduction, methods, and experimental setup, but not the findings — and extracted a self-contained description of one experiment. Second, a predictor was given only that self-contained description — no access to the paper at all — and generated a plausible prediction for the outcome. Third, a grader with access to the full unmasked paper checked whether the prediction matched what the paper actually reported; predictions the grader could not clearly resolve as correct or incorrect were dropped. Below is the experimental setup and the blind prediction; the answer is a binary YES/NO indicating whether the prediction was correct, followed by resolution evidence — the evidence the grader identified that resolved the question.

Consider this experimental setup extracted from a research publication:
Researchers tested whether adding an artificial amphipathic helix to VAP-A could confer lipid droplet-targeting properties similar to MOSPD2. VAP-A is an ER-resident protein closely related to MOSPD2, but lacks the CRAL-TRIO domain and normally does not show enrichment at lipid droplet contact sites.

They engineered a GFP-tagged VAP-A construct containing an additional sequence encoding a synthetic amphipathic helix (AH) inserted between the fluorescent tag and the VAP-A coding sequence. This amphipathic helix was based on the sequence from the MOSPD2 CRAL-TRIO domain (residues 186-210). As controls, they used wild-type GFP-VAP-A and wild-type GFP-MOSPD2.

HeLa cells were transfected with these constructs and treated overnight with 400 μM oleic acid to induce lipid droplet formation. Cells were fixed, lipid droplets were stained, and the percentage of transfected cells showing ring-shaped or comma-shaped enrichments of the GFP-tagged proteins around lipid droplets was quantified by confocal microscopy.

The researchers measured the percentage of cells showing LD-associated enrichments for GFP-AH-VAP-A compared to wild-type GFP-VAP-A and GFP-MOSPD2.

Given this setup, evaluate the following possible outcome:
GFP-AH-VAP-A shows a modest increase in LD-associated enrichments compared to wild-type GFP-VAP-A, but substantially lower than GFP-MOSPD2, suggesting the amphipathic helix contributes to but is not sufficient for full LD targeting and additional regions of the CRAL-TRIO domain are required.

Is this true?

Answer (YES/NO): NO